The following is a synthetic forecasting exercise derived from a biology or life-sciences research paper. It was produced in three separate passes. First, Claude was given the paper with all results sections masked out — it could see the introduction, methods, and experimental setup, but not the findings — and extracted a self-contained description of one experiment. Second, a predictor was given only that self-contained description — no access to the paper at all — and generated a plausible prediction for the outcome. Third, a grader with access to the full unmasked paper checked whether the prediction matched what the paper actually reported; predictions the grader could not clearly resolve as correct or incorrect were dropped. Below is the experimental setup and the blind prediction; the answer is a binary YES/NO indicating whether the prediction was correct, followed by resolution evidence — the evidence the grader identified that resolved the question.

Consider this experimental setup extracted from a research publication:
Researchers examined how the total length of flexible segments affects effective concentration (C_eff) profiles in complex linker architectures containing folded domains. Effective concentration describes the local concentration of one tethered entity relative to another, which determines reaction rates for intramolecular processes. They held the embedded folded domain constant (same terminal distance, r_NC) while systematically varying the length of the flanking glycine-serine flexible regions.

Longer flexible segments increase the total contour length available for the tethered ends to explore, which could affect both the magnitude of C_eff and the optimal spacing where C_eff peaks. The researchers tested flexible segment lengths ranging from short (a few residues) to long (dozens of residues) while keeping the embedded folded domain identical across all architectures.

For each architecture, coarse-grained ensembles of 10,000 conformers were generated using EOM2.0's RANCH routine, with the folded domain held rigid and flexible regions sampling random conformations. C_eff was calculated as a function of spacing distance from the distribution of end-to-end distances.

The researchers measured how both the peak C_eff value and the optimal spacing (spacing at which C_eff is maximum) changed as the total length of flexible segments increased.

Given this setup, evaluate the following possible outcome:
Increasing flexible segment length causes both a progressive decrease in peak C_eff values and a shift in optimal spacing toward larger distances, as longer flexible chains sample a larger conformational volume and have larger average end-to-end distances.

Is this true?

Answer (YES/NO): NO